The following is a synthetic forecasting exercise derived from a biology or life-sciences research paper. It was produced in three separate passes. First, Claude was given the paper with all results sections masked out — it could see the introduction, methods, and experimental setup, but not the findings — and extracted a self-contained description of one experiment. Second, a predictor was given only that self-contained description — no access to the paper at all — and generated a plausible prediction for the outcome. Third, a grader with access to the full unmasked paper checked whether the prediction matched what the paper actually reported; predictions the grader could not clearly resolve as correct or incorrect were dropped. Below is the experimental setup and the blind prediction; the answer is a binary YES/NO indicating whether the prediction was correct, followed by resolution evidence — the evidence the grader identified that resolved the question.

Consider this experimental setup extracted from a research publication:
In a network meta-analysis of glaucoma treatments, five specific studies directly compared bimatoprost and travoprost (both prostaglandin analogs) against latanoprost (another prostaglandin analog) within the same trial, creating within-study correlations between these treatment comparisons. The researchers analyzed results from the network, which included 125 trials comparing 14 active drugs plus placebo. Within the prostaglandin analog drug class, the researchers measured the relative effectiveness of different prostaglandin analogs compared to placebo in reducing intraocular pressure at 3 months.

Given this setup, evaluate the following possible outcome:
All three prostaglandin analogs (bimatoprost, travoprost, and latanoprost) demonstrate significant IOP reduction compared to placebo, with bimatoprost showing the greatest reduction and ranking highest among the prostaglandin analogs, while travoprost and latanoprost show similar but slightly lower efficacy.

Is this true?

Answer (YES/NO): YES